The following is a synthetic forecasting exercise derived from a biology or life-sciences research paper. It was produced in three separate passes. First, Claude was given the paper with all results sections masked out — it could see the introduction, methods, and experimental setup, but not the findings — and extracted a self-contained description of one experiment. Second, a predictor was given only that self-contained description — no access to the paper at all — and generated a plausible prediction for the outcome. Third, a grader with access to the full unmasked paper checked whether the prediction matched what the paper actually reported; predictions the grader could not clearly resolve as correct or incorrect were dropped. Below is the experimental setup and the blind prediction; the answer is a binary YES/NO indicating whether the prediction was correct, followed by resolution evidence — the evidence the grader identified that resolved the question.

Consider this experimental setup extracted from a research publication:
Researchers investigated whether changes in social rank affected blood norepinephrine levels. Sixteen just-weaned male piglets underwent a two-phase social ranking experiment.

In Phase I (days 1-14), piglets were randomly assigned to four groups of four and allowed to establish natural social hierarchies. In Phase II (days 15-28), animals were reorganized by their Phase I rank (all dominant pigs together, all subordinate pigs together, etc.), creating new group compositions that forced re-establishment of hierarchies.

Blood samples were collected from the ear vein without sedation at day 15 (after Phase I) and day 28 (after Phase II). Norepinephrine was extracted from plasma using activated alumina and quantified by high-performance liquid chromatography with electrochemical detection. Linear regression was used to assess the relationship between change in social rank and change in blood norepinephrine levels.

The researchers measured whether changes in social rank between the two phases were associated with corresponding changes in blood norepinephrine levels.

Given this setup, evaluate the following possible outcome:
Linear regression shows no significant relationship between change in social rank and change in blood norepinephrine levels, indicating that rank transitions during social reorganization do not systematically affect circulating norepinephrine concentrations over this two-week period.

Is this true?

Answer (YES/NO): YES